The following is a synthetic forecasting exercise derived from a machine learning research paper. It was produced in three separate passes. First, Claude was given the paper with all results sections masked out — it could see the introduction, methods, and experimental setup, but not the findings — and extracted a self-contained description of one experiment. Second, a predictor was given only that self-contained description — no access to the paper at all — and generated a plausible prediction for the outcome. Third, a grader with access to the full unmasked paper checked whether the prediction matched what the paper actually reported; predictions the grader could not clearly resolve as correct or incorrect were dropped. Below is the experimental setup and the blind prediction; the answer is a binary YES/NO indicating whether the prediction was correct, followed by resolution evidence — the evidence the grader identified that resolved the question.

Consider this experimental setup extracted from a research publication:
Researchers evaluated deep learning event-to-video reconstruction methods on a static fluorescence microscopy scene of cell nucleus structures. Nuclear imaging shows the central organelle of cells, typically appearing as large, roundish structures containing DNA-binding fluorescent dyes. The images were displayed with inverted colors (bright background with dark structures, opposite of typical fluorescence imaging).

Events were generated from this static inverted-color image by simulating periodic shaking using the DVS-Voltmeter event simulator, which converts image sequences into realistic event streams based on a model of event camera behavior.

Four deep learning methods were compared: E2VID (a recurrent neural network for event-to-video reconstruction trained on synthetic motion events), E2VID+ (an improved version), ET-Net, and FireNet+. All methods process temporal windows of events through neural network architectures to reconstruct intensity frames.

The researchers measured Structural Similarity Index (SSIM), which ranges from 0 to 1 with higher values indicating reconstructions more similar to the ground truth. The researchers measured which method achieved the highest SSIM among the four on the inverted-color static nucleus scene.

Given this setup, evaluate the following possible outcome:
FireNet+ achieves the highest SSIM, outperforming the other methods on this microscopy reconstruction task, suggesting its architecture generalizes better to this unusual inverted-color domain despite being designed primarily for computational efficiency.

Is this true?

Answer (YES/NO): NO